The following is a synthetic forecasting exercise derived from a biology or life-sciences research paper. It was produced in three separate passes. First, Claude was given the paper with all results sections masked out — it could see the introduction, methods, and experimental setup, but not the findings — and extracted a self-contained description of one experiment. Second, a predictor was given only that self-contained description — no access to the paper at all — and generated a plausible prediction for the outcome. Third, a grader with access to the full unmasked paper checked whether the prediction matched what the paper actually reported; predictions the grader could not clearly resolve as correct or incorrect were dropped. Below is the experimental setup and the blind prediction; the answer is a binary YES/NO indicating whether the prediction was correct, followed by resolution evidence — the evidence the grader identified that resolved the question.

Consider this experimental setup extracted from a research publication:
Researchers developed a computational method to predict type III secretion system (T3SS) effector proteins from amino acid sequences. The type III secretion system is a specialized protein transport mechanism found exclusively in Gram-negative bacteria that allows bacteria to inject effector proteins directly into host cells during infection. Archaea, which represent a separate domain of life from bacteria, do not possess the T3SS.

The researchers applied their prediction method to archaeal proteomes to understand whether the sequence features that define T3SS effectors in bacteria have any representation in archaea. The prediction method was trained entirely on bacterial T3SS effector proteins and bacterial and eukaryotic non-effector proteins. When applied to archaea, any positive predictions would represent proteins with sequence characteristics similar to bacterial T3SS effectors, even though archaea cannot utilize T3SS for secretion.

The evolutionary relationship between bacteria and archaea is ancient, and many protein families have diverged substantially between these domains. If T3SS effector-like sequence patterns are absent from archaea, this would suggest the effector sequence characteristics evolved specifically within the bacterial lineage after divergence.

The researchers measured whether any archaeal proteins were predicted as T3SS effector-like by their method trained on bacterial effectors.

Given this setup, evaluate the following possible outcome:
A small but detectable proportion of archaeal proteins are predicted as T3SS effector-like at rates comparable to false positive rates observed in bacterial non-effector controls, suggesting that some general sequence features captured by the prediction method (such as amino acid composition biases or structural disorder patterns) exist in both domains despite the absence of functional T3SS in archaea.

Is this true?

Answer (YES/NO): NO